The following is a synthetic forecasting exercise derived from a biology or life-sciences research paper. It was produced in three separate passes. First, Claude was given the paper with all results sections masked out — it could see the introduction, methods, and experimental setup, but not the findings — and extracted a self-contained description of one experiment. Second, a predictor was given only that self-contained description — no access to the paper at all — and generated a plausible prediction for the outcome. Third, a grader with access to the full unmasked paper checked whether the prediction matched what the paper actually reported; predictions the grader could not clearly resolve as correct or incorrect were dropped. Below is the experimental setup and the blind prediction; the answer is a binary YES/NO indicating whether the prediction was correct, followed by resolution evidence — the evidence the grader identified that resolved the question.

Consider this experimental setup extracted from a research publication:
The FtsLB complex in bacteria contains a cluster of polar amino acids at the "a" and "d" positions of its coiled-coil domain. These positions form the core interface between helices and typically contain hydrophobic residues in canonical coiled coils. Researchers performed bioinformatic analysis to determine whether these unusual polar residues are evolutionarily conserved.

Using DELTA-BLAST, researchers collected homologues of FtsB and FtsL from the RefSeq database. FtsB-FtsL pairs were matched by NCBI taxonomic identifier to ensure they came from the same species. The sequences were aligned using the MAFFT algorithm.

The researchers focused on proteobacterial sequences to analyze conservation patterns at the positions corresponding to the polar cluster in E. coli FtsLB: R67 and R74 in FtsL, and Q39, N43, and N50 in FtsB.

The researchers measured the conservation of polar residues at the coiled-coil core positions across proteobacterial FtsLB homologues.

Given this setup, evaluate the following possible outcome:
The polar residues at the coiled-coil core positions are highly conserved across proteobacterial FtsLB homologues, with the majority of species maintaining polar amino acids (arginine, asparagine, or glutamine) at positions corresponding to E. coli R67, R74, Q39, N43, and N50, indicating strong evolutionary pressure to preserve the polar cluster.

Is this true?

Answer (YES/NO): NO